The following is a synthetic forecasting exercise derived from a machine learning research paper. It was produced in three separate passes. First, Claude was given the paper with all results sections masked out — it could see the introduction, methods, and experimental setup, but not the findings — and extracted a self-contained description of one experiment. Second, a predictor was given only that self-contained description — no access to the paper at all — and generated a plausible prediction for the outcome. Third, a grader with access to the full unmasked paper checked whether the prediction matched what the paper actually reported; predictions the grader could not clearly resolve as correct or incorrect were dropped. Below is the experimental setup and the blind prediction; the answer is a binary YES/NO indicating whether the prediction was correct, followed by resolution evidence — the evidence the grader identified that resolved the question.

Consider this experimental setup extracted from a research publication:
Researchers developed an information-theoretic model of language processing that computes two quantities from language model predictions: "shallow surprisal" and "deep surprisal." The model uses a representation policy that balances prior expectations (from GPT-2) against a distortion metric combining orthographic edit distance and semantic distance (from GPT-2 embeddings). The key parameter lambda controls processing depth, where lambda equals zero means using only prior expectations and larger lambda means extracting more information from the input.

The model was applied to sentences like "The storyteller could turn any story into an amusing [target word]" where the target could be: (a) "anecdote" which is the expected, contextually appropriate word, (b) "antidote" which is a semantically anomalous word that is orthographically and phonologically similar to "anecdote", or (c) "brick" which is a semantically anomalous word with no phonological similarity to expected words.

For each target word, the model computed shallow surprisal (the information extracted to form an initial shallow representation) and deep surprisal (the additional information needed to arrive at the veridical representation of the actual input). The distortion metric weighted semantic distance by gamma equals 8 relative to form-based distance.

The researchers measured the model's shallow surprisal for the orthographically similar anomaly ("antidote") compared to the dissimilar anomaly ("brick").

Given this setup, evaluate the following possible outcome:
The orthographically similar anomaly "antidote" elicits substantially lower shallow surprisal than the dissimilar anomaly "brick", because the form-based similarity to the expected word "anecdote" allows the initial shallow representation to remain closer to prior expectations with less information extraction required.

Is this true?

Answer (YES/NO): YES